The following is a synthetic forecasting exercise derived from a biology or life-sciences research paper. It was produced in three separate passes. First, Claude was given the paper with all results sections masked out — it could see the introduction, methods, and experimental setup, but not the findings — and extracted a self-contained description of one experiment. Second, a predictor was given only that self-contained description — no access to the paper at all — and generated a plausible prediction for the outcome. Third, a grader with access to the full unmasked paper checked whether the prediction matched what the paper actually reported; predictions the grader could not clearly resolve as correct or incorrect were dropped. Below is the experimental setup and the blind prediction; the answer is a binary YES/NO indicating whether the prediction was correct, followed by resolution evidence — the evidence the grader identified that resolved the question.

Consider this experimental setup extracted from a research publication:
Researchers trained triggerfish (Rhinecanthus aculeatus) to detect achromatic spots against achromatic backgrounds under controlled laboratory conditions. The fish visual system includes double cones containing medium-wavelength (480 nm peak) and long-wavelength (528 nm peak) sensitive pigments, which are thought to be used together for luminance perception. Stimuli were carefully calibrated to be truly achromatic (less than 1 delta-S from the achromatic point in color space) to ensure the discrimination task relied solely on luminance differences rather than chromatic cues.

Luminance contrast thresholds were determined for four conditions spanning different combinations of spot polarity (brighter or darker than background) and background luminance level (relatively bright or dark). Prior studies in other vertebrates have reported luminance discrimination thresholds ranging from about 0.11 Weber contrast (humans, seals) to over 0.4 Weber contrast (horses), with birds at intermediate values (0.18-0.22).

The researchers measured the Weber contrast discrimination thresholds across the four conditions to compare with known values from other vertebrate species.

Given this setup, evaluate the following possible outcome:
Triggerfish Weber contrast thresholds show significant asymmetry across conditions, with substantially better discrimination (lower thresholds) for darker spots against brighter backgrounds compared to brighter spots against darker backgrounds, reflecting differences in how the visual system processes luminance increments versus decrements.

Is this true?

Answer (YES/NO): NO